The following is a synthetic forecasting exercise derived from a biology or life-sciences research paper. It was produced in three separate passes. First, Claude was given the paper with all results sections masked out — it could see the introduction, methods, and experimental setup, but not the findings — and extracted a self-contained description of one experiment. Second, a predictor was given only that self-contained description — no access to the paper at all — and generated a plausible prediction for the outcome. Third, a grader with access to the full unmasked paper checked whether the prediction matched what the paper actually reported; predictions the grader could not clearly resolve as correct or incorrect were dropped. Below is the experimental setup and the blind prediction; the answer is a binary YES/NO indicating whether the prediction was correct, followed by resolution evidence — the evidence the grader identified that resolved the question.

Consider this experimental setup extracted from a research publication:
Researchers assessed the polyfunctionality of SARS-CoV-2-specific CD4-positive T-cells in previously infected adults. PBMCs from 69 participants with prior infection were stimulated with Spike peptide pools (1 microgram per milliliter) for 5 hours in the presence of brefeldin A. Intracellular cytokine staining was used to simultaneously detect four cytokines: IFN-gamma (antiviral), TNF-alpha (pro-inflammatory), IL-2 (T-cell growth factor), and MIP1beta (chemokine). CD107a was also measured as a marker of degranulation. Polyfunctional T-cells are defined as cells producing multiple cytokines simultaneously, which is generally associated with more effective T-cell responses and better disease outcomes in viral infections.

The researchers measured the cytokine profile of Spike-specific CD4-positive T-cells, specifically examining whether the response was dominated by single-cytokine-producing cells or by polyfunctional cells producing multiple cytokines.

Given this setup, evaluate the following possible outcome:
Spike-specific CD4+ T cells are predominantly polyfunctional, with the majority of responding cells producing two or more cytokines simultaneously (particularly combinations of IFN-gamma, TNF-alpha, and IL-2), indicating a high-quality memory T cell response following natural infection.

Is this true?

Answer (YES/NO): NO